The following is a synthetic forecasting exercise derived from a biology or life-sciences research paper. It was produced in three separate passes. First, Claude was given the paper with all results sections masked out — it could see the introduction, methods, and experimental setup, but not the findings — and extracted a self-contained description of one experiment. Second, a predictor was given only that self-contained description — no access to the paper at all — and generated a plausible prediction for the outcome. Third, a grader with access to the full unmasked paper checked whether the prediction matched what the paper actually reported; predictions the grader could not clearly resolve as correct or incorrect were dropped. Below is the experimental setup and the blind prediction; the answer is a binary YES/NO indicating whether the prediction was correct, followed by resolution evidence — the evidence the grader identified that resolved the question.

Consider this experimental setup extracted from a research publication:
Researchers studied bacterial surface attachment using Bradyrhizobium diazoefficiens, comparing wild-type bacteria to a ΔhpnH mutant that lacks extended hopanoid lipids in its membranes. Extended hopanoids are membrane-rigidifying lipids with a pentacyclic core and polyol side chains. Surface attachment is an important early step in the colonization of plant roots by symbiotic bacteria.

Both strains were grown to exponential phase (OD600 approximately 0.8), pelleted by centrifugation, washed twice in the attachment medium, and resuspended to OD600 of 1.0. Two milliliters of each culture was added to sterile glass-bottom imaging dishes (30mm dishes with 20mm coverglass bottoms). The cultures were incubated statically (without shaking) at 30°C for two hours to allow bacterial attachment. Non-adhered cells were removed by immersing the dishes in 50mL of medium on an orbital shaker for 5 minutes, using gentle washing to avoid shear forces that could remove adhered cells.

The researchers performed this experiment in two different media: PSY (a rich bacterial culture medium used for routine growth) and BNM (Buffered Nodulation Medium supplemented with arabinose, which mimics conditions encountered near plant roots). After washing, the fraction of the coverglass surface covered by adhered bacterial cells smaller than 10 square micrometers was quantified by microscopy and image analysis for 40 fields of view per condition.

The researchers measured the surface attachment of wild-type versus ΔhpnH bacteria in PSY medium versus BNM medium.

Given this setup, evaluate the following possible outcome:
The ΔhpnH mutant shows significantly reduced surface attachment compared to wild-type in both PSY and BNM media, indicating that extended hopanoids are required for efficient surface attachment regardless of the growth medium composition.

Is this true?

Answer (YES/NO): NO